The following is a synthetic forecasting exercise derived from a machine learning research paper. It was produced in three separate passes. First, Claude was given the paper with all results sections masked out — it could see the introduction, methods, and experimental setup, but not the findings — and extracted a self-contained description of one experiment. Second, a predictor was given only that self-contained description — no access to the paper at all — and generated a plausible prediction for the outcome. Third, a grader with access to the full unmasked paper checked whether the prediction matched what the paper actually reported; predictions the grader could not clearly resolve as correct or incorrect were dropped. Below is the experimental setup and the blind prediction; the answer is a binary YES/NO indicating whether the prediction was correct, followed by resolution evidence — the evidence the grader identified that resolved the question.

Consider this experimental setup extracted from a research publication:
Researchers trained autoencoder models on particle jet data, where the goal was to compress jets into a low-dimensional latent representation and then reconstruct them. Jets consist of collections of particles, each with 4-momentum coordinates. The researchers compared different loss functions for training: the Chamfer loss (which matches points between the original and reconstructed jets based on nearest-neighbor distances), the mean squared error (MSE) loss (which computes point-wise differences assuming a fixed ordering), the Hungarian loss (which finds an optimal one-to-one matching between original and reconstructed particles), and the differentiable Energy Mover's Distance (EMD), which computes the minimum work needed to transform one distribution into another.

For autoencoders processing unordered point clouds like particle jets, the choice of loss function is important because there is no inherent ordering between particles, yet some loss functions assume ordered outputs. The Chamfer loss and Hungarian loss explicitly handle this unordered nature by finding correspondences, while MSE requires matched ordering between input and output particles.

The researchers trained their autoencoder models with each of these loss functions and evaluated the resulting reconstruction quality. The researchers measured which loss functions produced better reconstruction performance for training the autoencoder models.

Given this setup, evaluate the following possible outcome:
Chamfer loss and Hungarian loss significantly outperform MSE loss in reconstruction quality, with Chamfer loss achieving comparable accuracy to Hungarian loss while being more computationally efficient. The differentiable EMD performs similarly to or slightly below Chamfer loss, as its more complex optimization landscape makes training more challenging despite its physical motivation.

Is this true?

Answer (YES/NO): NO